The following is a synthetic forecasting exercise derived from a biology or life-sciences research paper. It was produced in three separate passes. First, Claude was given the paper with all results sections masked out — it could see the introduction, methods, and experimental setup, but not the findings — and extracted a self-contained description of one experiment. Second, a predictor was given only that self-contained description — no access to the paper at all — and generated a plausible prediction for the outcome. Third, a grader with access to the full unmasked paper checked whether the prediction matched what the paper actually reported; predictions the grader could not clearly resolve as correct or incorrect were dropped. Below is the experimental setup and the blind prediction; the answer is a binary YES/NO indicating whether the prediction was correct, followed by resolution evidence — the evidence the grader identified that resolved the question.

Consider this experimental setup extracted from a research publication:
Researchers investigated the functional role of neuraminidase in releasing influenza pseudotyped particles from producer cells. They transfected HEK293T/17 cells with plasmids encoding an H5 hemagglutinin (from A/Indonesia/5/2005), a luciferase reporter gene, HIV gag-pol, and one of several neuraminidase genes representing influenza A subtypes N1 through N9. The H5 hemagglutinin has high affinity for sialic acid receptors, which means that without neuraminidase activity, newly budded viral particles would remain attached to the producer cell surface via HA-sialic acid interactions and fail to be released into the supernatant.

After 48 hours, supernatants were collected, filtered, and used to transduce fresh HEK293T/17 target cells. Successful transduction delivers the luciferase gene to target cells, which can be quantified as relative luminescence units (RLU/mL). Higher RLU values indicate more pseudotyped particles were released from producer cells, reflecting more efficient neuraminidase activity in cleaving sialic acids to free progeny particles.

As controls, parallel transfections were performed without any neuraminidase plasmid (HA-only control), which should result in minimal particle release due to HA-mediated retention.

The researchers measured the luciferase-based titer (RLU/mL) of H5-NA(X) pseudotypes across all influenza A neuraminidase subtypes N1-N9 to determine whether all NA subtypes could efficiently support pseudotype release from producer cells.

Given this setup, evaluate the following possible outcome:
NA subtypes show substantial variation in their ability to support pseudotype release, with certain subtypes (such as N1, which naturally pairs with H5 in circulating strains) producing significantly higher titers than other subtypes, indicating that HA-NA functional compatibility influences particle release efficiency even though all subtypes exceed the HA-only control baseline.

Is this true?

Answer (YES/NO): NO